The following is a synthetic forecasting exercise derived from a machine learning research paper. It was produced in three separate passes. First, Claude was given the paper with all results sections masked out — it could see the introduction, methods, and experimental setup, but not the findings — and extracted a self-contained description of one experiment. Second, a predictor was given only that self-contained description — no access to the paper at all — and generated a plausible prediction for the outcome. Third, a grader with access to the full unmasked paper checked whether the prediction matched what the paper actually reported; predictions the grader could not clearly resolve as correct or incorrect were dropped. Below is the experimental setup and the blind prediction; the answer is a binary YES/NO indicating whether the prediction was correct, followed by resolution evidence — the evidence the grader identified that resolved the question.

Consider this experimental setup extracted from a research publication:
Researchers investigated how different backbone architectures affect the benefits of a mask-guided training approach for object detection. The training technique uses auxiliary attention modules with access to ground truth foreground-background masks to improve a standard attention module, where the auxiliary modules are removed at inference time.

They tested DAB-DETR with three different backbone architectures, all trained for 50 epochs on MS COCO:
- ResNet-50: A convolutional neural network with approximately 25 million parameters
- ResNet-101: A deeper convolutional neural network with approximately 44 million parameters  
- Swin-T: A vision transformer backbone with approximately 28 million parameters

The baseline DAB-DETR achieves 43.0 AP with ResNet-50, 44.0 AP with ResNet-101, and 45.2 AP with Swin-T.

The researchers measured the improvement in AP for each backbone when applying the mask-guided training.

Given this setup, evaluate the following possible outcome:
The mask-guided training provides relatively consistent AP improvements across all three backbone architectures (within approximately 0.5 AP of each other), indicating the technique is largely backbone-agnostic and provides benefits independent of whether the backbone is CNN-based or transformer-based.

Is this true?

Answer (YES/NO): NO